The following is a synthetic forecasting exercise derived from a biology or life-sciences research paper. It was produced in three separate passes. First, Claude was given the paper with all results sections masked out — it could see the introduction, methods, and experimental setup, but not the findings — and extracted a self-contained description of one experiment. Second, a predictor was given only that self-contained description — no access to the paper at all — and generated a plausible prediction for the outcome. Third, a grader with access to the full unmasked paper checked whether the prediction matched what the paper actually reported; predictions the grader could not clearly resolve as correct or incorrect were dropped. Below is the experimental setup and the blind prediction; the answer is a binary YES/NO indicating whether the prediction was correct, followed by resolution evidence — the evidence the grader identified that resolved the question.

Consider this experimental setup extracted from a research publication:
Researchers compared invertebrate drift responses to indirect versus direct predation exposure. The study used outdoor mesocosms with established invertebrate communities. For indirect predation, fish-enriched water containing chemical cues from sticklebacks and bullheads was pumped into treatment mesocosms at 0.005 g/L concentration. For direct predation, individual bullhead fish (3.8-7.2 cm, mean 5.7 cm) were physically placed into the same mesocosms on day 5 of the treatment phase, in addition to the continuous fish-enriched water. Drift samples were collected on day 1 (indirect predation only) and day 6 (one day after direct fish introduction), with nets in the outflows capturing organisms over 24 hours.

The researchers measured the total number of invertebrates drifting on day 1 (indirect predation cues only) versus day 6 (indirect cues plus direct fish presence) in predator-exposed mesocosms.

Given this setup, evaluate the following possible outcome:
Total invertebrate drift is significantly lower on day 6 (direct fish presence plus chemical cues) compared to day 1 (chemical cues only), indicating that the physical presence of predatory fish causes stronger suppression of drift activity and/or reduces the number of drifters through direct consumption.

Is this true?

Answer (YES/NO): NO